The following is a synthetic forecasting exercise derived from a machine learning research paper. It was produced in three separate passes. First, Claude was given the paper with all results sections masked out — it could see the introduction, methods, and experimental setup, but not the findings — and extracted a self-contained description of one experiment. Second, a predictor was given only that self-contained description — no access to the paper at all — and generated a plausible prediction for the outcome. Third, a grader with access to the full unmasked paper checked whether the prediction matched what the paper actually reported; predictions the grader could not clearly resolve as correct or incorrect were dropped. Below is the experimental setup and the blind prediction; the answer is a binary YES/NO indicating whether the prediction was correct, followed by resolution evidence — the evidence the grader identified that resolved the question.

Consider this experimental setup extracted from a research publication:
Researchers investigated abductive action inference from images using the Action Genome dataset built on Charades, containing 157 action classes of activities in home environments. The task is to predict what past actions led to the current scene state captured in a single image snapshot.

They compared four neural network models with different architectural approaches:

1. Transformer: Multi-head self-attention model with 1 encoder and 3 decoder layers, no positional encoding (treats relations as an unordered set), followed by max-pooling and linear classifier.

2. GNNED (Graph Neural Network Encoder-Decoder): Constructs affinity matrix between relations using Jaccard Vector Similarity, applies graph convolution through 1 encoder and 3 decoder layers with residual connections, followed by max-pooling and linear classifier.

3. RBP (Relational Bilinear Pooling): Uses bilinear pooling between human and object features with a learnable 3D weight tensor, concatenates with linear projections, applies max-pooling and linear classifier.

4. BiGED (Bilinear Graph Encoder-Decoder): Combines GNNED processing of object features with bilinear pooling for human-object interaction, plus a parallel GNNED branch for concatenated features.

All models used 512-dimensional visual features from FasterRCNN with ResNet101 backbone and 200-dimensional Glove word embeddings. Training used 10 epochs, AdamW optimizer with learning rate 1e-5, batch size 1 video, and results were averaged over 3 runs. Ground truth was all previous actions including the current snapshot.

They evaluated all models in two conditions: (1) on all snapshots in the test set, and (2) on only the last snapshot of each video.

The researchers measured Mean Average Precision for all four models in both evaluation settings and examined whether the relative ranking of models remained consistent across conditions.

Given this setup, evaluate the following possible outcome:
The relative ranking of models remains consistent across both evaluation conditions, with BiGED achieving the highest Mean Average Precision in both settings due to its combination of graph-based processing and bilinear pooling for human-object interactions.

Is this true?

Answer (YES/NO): YES